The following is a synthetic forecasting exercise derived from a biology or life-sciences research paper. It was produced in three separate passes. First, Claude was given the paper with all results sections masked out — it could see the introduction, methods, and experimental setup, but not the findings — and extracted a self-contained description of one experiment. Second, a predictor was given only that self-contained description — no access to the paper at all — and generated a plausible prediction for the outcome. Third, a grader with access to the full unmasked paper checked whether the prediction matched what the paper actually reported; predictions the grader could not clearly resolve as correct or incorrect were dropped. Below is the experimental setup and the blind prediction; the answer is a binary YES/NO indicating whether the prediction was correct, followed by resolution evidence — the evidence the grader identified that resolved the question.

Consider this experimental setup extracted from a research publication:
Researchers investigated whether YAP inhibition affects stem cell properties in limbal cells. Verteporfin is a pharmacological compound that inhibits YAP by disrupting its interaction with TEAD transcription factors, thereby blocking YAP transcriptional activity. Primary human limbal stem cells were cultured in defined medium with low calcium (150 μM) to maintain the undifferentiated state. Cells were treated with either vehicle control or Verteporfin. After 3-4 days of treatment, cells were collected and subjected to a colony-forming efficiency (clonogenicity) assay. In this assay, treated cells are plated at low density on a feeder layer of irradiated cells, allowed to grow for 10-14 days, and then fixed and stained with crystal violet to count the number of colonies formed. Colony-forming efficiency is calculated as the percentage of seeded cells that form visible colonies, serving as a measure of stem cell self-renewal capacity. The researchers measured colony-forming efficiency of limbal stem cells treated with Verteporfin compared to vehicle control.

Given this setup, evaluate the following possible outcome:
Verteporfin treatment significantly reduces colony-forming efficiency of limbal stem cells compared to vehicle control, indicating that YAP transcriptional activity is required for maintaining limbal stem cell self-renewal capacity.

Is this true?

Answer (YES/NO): YES